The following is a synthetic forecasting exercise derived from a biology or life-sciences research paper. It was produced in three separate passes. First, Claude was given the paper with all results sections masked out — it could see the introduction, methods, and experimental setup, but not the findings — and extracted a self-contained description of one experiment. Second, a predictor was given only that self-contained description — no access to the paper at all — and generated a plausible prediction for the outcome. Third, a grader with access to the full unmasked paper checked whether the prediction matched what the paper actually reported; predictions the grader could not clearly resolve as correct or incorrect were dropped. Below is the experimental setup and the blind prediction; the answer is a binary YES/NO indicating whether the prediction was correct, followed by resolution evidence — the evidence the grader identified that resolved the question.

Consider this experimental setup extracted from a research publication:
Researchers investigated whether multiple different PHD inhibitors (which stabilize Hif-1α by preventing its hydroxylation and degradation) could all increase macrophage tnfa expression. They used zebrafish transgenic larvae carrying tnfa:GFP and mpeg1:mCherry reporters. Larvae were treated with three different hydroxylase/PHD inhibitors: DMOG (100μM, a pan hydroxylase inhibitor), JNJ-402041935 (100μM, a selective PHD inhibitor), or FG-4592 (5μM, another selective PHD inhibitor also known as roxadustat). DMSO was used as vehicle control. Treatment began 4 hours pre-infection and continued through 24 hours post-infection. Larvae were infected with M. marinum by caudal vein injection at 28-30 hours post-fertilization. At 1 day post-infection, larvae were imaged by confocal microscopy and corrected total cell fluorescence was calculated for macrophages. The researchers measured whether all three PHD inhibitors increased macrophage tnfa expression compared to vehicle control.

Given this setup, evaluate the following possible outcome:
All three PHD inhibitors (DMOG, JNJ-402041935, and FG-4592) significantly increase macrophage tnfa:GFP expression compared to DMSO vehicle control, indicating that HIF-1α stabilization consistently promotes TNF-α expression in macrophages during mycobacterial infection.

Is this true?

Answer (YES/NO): NO